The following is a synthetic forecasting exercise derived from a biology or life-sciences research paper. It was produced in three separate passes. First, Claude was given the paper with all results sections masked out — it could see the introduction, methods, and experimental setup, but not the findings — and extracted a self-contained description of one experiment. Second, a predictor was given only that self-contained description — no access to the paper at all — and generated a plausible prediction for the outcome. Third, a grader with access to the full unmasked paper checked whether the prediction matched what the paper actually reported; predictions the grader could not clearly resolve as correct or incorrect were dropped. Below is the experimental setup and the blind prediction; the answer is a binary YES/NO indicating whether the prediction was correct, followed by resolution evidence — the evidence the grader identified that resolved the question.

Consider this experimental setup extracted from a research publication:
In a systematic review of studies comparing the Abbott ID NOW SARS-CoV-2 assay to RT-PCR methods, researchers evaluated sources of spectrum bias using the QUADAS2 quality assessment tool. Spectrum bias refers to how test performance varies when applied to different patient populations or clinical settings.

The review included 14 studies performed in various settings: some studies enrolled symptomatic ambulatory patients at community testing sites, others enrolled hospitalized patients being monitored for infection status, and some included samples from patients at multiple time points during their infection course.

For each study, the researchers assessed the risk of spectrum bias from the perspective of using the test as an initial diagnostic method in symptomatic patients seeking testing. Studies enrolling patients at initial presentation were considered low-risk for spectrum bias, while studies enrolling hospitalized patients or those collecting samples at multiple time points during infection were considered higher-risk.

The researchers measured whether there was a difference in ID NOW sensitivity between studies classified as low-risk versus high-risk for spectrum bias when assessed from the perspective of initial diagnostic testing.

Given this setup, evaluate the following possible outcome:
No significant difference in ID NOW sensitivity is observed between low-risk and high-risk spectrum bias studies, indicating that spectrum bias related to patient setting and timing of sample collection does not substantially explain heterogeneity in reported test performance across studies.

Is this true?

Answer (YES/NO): NO